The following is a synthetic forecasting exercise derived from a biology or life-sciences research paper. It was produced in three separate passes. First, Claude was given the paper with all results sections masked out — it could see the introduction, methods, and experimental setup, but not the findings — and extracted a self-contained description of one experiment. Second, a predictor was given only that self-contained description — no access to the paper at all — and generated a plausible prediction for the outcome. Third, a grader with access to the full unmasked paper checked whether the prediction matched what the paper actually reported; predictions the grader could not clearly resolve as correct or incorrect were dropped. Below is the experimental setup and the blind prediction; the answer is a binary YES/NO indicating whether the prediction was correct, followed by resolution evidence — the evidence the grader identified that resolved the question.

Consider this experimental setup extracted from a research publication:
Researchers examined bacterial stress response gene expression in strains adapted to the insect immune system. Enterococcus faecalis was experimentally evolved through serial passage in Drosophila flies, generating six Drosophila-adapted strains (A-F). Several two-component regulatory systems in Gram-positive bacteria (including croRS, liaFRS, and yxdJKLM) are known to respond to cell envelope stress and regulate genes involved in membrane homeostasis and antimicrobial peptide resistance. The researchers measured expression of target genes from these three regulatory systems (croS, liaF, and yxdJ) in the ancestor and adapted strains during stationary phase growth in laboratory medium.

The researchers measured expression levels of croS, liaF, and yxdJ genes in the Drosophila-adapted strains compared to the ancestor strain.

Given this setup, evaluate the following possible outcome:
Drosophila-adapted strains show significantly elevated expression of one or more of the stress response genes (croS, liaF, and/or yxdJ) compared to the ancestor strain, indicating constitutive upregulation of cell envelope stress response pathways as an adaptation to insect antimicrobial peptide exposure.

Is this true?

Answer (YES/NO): YES